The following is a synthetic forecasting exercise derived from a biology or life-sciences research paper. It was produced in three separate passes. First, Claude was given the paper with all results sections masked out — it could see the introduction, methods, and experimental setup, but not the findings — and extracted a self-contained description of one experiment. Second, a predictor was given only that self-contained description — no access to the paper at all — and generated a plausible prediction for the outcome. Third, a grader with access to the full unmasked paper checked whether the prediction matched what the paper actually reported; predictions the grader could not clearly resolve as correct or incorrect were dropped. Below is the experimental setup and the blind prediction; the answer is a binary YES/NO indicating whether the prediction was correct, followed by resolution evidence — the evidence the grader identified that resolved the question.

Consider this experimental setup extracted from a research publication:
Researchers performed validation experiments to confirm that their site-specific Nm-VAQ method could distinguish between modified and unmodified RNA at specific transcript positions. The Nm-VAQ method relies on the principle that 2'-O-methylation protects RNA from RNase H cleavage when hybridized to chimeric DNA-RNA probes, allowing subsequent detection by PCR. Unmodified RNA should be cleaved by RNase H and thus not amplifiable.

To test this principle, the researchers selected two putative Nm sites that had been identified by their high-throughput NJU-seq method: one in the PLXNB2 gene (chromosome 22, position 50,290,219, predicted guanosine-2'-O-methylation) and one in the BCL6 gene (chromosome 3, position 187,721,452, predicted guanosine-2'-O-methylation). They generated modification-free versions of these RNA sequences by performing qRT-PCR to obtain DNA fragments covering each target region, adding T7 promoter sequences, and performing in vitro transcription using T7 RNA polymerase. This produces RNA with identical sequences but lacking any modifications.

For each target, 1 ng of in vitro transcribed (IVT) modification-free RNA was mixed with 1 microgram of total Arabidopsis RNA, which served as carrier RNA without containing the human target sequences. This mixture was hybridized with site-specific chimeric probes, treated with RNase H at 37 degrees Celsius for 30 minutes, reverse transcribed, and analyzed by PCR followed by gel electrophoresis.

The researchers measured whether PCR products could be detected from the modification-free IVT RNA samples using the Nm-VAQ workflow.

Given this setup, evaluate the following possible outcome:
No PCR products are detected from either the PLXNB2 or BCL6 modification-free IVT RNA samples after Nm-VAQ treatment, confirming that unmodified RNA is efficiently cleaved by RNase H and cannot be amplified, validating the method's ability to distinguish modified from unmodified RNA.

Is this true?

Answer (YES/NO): YES